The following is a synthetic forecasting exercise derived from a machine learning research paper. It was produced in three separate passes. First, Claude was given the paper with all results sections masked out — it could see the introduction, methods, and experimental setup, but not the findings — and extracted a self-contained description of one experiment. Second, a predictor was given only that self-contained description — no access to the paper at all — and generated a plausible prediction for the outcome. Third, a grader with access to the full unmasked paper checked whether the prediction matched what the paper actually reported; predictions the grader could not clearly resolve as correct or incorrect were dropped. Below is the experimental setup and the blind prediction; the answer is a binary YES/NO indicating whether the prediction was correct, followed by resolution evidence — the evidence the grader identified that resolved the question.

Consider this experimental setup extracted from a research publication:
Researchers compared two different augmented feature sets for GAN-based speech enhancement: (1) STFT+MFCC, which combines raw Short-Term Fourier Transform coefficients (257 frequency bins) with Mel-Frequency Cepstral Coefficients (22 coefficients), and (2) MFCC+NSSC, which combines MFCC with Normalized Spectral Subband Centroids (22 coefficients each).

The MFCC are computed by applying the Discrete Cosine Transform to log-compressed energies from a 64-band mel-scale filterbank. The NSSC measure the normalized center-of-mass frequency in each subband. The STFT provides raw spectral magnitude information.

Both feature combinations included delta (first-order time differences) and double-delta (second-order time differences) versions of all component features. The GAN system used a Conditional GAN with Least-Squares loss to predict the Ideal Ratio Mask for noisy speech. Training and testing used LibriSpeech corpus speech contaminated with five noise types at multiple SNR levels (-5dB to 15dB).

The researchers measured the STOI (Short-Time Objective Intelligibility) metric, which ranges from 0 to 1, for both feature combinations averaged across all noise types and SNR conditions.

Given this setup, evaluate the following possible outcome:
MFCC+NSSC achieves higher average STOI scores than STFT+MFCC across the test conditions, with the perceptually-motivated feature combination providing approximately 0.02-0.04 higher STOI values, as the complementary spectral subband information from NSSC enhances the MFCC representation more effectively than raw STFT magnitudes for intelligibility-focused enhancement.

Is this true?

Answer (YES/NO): NO